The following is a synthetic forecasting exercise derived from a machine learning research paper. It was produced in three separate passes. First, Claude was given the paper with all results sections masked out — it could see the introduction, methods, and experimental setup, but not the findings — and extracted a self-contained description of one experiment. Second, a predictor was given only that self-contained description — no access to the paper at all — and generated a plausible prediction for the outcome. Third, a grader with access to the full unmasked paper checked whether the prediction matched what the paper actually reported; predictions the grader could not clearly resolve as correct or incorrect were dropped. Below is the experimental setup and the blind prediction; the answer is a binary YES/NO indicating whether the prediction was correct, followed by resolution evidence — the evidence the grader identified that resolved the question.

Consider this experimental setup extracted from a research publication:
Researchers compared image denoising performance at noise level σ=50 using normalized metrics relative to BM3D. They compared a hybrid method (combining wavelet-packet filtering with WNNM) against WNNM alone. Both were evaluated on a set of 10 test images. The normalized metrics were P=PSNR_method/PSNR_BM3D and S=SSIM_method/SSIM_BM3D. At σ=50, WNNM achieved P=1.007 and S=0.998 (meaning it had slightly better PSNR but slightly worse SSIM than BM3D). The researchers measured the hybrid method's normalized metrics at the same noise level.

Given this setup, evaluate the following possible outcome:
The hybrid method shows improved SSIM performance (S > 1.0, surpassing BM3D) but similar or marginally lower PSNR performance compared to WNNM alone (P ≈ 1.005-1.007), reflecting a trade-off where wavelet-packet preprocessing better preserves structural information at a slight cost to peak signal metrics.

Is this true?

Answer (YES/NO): NO